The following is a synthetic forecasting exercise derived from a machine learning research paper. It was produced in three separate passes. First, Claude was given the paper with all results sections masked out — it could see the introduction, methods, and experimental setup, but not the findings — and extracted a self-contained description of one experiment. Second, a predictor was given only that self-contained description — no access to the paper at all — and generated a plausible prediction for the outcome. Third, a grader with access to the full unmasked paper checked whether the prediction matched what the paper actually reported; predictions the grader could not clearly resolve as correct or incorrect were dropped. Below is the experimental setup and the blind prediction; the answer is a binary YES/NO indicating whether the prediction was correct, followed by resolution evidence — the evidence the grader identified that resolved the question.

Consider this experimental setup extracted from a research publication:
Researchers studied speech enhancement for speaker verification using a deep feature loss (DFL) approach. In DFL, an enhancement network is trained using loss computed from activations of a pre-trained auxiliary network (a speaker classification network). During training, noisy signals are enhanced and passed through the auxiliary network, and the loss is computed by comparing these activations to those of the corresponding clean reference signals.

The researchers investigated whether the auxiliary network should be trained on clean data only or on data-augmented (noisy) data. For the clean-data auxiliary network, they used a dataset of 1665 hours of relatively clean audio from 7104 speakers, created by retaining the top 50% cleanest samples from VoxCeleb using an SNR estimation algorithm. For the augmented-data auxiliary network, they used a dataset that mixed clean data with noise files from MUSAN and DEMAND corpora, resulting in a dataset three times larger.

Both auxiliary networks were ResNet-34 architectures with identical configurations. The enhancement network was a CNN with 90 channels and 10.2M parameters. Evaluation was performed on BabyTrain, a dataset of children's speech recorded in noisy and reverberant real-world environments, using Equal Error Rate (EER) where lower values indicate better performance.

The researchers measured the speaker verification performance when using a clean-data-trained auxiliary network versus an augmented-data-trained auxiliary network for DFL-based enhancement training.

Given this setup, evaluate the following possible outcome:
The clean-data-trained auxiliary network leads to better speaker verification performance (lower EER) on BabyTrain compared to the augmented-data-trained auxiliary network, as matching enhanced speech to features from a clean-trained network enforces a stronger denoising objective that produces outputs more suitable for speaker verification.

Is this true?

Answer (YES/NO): YES